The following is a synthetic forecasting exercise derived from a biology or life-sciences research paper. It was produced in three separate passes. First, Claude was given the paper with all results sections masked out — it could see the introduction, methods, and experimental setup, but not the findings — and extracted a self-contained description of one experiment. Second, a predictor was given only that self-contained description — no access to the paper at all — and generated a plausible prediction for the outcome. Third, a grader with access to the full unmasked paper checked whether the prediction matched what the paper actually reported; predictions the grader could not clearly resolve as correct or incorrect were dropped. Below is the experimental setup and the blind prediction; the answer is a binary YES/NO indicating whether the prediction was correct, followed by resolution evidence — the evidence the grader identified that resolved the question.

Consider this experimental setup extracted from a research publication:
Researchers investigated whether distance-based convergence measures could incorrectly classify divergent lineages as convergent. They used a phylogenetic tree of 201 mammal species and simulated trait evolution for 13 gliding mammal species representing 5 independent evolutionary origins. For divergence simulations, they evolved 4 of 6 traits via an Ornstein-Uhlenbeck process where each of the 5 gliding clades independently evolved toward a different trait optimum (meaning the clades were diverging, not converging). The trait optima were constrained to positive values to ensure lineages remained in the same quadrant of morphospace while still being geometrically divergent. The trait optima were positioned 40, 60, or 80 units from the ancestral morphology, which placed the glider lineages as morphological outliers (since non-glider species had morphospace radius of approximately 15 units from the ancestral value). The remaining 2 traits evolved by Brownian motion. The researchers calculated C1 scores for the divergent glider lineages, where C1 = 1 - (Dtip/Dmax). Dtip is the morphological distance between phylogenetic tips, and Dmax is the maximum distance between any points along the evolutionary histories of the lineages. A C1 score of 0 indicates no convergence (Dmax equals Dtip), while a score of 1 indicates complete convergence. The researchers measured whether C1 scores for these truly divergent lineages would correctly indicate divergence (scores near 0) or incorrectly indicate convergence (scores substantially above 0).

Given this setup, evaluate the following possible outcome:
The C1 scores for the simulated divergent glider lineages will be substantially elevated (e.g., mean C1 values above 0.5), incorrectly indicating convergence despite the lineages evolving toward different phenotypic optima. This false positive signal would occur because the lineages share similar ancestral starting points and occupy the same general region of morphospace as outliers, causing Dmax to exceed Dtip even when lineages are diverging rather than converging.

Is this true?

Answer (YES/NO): NO